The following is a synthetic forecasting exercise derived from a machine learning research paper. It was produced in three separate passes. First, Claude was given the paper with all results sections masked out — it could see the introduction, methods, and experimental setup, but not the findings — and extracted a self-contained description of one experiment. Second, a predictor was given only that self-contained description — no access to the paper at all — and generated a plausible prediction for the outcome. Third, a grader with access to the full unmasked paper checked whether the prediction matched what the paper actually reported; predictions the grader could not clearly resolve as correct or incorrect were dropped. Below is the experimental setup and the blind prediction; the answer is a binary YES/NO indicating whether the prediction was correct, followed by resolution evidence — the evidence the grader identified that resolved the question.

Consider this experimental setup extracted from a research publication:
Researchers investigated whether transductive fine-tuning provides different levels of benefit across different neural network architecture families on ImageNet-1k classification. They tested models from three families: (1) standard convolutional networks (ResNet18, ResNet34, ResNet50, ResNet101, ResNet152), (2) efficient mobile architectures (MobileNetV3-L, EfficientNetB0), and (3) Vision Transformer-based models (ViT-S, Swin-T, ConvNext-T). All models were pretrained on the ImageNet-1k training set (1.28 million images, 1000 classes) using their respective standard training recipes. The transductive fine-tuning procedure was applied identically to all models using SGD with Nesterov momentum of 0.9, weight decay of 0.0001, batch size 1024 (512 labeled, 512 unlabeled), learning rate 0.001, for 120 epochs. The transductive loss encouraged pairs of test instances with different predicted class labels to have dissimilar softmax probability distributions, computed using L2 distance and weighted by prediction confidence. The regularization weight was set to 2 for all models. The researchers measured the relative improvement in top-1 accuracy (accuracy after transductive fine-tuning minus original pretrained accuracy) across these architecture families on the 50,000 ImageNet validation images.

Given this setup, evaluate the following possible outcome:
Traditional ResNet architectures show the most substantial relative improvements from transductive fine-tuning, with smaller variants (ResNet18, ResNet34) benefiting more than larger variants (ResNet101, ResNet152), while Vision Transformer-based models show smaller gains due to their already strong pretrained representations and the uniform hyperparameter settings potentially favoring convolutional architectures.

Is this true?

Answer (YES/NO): YES